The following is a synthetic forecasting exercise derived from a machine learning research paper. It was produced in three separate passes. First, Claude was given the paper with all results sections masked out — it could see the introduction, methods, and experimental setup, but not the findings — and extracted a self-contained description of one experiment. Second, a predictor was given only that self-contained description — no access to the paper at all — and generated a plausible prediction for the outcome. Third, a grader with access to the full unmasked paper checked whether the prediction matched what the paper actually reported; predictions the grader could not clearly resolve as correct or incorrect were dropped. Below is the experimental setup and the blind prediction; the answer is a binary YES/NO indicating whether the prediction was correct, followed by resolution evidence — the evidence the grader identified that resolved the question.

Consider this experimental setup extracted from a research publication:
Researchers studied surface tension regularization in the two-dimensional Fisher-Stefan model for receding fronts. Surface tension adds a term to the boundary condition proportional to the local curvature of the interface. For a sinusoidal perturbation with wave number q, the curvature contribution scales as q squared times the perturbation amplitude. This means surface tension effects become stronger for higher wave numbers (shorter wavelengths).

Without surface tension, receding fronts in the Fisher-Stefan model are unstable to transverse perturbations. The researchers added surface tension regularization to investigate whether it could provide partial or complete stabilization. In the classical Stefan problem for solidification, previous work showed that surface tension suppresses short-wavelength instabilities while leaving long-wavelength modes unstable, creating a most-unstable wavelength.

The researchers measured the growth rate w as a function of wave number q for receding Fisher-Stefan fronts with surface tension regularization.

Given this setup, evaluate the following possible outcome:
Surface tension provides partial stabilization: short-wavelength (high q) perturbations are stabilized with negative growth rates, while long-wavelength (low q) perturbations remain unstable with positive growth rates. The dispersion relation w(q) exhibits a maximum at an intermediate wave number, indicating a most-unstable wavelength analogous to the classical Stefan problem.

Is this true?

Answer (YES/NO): YES